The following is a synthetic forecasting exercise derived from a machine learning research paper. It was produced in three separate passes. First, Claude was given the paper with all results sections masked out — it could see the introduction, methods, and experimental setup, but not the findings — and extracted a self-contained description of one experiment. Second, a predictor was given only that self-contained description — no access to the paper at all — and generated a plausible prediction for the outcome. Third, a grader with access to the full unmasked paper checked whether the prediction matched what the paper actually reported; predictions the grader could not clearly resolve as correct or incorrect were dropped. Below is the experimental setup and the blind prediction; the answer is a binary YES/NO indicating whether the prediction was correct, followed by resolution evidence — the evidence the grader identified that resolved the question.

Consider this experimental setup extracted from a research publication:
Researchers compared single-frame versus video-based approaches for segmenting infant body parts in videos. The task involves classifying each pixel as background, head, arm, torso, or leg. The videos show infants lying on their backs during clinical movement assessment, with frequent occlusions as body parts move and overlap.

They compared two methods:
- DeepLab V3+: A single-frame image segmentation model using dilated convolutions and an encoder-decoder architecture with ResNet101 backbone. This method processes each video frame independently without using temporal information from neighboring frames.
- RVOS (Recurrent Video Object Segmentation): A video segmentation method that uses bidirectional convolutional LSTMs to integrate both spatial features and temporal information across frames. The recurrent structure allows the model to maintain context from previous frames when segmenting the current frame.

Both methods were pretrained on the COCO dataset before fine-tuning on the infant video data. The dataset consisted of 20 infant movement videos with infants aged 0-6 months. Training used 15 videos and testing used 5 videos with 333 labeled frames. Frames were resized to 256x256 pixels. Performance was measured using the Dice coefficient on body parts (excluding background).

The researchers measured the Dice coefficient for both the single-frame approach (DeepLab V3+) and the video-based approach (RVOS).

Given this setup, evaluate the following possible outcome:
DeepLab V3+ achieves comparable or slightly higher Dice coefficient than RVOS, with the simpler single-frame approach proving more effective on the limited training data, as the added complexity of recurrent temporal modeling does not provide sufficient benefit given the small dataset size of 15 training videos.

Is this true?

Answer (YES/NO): NO